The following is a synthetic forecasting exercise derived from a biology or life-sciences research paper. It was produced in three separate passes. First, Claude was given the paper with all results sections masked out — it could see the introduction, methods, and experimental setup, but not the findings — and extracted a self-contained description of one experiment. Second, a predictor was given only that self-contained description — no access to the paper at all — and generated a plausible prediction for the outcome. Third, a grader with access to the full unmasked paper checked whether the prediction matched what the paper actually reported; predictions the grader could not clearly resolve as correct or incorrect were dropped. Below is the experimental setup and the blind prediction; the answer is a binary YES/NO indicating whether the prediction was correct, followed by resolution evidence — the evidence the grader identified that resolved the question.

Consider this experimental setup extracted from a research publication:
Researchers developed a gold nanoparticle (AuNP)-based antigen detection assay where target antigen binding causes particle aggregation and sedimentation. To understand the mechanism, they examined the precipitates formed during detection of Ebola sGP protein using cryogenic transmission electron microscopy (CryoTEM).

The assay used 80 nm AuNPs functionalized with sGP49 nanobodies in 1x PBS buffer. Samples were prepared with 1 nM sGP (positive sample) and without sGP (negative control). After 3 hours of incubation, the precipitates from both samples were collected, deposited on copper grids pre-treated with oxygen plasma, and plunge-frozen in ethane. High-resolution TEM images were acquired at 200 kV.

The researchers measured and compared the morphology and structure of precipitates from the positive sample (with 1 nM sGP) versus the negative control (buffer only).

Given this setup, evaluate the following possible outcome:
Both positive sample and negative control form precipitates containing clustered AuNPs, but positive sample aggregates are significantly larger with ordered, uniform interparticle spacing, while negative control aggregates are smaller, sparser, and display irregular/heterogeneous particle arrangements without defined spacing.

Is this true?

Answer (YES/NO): NO